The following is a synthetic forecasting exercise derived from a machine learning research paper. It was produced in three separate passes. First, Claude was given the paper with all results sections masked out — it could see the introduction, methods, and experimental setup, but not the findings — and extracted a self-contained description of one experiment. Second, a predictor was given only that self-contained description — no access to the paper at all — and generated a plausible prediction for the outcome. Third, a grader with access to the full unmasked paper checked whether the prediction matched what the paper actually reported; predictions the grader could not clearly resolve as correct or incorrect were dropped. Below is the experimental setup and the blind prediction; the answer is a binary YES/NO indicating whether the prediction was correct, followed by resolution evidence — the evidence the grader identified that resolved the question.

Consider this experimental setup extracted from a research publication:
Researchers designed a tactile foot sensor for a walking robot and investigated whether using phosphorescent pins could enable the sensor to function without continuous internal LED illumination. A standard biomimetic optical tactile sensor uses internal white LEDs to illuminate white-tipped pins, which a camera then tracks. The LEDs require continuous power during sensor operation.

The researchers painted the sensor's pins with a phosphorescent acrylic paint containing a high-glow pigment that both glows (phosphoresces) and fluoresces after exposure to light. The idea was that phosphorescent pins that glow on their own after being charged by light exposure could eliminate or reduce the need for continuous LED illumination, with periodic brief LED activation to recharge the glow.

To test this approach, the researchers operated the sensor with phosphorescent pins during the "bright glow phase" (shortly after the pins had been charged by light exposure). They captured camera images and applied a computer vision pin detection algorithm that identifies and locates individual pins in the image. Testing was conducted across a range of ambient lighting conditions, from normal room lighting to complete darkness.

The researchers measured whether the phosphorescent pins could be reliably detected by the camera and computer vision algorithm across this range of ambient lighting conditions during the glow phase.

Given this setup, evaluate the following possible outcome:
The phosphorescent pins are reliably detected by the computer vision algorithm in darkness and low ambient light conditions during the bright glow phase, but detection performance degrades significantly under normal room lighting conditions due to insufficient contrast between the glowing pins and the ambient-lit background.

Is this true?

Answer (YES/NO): NO